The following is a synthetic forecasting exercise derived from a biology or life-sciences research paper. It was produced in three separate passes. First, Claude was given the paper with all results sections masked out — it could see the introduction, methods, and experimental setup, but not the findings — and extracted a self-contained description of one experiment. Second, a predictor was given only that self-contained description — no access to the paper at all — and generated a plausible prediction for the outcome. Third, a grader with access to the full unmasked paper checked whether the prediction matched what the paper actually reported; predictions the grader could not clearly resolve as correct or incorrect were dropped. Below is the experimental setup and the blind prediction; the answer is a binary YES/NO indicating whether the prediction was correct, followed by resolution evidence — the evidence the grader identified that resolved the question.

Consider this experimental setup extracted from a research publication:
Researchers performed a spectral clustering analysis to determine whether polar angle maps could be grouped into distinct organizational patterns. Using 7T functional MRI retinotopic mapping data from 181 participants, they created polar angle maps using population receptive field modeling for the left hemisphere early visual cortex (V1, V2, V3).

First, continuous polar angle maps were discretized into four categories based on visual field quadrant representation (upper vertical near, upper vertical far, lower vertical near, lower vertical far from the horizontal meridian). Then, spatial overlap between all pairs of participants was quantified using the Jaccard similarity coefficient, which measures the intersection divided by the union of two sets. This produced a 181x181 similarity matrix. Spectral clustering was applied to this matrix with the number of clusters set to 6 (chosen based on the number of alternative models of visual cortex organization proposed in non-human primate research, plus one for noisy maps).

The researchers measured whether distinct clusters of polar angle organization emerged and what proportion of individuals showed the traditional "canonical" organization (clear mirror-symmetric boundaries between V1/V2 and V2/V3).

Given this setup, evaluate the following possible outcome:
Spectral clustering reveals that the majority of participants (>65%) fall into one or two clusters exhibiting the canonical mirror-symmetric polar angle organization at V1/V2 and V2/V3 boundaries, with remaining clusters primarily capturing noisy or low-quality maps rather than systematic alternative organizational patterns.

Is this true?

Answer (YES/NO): NO